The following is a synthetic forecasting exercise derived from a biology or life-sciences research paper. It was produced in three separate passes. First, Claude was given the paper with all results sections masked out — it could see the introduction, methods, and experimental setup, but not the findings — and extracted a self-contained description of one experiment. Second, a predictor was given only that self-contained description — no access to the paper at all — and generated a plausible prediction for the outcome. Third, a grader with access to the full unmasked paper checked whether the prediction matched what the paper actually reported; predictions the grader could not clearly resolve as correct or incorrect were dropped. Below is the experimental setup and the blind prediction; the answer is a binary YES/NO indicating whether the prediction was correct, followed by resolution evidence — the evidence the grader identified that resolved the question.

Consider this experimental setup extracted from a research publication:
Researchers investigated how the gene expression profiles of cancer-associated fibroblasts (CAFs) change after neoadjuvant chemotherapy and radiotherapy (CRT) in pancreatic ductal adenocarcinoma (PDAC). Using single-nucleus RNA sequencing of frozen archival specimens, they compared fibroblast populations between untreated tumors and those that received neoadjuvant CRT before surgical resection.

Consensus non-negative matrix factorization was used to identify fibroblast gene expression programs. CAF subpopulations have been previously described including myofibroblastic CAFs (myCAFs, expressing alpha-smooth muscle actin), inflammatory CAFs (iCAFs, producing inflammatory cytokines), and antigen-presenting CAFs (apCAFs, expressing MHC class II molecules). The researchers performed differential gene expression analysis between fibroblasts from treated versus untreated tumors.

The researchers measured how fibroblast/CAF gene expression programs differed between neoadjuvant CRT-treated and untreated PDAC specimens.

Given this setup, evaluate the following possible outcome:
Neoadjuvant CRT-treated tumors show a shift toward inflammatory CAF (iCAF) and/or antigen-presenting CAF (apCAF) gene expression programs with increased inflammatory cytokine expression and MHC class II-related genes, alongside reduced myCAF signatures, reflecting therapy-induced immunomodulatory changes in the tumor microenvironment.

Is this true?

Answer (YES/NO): NO